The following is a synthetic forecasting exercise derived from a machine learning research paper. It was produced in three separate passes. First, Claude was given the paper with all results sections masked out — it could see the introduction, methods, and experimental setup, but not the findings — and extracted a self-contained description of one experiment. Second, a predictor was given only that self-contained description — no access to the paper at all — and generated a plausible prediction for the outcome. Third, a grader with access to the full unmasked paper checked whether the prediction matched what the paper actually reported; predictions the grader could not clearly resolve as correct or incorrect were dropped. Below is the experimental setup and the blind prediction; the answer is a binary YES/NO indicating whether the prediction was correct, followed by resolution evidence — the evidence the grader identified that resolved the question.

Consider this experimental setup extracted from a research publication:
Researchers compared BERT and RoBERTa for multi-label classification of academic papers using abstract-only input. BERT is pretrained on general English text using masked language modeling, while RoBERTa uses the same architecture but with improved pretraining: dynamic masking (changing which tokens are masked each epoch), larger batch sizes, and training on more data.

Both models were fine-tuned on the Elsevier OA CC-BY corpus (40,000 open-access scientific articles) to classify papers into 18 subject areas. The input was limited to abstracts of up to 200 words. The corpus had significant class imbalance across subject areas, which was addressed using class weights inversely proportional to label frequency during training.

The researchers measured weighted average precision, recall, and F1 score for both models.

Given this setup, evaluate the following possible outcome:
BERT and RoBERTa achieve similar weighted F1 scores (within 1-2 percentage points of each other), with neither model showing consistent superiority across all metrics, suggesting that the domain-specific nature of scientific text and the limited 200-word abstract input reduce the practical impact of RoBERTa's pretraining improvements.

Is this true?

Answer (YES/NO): YES